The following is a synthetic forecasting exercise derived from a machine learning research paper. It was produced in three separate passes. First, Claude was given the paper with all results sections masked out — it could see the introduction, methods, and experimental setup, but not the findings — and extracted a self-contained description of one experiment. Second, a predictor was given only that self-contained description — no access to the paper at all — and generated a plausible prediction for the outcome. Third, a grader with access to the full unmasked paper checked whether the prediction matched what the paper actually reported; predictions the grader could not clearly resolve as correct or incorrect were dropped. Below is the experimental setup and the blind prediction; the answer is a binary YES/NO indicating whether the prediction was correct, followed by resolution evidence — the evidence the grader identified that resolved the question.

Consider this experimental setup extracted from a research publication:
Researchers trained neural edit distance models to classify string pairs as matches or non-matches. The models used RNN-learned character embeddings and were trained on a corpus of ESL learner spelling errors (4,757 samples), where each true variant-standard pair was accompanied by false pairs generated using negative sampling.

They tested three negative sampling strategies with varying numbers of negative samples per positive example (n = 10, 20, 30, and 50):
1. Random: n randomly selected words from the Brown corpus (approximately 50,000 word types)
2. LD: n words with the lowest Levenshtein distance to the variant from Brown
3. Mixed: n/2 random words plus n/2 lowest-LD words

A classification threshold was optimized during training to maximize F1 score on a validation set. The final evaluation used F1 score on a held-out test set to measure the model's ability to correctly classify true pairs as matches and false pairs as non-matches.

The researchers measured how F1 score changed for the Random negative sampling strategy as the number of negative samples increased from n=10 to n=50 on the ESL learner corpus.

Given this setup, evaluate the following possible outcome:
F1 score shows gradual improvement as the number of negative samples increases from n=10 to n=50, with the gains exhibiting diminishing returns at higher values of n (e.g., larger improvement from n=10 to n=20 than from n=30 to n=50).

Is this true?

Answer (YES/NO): NO